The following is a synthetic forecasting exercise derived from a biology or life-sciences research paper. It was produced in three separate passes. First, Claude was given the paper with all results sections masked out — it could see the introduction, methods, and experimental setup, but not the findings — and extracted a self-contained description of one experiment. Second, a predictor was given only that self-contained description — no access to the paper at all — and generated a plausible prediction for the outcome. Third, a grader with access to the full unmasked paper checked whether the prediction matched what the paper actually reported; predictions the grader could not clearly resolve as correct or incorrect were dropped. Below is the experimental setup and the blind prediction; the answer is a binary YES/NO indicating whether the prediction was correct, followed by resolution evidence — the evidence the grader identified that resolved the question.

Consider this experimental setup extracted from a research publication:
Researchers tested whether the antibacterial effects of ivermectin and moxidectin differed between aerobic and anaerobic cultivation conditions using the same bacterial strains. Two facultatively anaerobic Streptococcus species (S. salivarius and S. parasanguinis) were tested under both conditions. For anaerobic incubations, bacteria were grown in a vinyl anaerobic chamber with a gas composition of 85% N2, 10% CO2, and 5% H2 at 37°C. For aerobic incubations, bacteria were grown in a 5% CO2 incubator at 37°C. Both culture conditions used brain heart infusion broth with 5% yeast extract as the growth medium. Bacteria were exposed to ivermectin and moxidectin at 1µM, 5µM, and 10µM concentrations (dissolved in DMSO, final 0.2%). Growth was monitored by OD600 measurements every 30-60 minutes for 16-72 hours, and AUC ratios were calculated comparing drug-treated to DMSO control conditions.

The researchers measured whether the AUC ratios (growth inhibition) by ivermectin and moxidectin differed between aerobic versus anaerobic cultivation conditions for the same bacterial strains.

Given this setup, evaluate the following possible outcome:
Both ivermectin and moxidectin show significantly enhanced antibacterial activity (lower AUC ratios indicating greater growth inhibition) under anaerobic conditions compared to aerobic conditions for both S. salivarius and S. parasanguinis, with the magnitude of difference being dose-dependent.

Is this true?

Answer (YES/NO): NO